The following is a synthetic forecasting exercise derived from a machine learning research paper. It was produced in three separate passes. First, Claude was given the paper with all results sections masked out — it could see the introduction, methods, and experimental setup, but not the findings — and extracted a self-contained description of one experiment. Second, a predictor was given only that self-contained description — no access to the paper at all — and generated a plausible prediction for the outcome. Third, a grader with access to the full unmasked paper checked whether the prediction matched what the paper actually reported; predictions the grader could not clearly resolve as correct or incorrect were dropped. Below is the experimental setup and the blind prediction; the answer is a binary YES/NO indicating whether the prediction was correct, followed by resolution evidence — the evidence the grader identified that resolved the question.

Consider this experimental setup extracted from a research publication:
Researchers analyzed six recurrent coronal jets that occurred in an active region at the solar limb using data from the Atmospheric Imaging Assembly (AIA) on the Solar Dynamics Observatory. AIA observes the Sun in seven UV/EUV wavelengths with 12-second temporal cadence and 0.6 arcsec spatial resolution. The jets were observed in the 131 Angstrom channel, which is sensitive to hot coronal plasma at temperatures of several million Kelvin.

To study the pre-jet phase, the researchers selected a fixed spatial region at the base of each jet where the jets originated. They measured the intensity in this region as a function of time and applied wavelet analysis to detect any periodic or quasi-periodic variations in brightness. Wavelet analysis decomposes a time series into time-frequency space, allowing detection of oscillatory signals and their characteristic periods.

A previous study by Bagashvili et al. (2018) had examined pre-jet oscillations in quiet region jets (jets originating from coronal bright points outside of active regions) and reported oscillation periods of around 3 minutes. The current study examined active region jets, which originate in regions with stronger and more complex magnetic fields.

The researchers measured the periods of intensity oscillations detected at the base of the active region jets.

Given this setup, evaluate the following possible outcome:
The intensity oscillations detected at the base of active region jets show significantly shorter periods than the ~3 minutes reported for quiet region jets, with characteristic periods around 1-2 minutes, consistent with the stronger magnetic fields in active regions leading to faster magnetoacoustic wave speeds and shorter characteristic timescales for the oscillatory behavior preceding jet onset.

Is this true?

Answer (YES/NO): NO